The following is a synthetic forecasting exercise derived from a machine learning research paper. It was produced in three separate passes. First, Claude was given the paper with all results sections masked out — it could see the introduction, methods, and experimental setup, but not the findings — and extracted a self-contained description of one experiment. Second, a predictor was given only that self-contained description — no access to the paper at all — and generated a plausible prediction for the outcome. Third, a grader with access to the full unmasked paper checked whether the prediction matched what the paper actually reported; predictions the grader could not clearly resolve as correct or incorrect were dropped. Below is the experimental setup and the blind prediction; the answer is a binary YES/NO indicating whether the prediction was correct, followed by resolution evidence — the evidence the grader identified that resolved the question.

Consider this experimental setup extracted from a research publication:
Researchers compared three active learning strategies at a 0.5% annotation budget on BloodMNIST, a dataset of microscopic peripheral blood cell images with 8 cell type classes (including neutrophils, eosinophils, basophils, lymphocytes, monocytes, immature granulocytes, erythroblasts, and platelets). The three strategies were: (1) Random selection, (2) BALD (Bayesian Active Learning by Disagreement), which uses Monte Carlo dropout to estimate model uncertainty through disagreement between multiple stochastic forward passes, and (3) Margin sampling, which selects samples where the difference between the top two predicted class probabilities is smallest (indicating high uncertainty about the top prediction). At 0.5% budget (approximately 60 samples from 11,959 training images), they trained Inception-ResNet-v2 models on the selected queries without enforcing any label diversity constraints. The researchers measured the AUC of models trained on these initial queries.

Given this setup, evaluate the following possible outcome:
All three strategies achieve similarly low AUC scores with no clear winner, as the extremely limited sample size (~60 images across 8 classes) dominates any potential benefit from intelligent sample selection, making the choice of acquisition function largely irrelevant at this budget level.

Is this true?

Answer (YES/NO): NO